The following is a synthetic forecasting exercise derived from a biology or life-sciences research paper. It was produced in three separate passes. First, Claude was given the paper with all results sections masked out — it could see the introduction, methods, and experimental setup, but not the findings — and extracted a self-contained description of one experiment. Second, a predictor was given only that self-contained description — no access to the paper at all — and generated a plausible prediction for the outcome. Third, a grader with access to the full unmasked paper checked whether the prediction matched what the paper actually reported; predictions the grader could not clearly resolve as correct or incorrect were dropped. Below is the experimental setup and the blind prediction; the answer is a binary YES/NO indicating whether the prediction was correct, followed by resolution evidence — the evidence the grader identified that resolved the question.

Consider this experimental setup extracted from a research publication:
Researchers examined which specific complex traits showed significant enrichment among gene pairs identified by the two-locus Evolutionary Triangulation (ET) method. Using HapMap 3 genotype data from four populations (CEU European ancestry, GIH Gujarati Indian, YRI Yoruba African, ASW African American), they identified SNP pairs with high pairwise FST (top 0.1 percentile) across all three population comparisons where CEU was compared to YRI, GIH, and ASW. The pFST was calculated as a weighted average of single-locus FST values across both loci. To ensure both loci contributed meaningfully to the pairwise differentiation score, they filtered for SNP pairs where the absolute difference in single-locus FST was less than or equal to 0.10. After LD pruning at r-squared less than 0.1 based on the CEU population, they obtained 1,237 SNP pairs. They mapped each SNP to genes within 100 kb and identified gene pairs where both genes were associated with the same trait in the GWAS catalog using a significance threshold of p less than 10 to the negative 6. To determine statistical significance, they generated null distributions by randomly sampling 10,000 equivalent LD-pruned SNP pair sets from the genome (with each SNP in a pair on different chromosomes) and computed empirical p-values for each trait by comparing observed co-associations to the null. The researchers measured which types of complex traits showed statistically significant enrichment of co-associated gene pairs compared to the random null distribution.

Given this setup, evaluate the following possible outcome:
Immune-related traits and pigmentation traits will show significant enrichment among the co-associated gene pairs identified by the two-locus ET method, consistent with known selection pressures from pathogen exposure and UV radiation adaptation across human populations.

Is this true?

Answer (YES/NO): NO